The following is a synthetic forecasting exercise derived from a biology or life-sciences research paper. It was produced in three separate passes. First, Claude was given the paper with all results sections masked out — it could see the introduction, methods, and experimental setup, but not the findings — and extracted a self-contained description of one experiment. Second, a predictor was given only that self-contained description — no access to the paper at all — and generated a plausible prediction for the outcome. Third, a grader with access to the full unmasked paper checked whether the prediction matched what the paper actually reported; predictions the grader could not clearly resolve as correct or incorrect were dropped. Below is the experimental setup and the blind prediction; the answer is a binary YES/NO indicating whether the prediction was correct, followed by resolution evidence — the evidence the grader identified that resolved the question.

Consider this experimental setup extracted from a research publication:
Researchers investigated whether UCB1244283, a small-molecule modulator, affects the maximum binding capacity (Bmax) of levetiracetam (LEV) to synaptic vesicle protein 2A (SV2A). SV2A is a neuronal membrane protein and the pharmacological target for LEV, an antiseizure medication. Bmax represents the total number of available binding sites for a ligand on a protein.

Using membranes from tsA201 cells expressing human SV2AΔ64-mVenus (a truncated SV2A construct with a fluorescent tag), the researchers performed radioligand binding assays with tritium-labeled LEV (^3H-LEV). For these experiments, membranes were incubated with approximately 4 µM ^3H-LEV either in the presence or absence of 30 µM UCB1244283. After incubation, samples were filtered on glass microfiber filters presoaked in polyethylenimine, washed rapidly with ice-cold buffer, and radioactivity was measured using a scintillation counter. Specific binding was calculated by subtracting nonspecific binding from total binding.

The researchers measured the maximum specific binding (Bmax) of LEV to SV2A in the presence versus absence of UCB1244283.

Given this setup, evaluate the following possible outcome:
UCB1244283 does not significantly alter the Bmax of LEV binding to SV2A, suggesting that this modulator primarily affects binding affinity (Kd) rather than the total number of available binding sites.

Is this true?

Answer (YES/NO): NO